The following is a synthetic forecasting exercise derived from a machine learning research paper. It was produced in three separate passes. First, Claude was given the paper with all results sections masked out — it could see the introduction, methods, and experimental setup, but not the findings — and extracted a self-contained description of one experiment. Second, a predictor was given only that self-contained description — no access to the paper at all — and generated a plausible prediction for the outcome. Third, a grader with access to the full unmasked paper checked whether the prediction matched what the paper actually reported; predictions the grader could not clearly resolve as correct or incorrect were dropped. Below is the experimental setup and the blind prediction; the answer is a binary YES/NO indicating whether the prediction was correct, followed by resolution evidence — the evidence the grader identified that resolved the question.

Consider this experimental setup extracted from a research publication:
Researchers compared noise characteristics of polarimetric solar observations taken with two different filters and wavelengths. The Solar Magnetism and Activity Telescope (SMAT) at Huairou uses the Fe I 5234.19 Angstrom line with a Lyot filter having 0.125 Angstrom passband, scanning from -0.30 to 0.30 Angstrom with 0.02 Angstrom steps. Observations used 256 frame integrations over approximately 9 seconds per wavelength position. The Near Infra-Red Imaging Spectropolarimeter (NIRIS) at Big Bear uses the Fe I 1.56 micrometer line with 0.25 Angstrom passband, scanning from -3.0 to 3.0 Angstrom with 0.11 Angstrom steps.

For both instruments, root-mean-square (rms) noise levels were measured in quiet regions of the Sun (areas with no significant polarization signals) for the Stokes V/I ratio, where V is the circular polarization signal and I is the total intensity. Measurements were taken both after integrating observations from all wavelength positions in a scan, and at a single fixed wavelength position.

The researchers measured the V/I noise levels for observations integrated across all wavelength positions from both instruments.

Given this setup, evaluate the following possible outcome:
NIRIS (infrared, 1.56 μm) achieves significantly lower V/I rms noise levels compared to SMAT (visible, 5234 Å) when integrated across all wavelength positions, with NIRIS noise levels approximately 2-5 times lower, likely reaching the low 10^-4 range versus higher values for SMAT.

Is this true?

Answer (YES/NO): YES